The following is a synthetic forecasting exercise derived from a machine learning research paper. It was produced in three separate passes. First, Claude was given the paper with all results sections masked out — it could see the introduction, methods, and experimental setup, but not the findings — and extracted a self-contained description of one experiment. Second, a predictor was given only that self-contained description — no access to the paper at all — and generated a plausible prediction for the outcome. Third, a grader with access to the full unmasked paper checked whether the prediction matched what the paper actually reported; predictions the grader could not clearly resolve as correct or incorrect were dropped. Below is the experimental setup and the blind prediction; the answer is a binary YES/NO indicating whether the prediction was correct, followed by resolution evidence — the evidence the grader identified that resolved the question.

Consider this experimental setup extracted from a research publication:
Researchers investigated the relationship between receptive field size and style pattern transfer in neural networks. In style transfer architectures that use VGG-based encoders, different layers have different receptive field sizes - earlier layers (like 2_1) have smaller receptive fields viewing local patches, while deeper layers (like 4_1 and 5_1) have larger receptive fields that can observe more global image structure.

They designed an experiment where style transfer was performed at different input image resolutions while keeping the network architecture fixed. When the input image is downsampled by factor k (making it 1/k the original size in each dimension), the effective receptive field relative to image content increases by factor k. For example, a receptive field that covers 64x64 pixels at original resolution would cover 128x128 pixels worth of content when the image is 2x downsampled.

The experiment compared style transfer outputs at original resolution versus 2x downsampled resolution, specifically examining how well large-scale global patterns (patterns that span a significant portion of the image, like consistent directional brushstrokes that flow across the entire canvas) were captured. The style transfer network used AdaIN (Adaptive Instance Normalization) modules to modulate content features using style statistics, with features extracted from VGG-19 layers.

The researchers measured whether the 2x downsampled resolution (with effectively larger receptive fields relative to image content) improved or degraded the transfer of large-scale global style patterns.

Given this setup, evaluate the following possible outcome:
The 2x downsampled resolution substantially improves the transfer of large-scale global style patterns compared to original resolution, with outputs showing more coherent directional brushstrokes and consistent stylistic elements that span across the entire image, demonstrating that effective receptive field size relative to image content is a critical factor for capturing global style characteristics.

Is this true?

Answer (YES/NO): YES